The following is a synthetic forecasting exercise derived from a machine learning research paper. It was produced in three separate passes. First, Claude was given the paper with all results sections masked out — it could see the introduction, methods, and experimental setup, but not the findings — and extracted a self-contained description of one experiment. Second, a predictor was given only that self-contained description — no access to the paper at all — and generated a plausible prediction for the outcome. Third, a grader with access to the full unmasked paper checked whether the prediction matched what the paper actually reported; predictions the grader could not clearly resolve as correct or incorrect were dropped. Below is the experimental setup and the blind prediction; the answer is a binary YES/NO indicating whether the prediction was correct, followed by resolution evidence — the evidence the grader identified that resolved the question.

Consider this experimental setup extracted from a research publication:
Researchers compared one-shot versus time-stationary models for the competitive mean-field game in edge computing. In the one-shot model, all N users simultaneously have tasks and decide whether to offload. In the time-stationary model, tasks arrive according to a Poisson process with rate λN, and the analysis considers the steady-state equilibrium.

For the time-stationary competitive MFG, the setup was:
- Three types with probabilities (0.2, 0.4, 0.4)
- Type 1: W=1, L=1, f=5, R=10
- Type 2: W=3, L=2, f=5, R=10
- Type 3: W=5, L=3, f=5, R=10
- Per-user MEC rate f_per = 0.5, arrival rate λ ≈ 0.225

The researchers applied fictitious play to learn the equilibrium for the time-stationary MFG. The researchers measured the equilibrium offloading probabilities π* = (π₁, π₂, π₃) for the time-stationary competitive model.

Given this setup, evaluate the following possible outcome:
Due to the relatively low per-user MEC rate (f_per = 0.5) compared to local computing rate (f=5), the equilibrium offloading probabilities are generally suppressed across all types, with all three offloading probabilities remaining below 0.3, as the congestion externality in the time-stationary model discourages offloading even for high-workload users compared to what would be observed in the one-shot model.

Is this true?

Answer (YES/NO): NO